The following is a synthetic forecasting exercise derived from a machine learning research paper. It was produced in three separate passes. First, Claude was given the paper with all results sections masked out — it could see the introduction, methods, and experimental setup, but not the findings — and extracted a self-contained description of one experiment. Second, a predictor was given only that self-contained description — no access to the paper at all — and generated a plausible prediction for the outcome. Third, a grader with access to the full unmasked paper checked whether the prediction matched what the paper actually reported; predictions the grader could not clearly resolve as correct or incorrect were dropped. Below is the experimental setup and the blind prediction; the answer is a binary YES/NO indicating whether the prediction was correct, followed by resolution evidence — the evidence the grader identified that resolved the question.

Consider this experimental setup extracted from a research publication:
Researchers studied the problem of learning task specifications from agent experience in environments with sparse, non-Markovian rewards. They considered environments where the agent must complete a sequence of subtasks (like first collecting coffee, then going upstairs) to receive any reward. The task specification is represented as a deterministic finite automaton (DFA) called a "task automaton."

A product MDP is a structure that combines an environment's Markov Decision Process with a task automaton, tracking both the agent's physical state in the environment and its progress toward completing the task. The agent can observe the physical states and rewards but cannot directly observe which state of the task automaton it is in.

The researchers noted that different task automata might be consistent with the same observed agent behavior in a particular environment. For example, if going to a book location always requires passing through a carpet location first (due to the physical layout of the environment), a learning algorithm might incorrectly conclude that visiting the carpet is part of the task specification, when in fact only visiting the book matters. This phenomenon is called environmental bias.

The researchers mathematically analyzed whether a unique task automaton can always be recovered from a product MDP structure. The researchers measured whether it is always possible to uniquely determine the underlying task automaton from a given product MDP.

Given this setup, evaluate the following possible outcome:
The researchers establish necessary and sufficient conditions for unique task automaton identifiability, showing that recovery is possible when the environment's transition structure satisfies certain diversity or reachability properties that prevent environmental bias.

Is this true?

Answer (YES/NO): NO